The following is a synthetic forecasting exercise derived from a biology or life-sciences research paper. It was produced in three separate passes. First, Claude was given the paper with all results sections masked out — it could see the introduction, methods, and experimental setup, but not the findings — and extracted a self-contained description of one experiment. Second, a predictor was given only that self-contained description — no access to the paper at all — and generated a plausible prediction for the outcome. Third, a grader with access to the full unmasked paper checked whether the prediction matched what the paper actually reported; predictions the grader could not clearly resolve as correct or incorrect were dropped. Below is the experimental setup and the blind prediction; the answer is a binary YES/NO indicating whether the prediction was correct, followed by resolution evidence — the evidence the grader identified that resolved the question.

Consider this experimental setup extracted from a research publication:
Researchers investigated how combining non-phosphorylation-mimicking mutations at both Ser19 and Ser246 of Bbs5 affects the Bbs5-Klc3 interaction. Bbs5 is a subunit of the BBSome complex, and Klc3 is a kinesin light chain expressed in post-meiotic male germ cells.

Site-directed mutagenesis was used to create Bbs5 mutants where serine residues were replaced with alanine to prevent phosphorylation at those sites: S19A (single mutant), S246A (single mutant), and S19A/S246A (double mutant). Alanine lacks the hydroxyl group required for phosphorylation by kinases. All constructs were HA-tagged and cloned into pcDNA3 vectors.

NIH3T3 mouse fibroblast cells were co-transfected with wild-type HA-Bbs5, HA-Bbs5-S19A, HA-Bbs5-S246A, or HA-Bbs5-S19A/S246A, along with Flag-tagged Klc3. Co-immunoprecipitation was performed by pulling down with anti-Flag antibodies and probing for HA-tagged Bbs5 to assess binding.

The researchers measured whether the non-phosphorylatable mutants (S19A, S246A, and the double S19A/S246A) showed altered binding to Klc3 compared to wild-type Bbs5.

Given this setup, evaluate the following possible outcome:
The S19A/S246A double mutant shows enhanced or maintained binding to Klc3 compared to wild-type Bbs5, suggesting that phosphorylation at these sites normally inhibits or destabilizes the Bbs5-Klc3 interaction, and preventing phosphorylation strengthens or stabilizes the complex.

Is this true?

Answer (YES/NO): NO